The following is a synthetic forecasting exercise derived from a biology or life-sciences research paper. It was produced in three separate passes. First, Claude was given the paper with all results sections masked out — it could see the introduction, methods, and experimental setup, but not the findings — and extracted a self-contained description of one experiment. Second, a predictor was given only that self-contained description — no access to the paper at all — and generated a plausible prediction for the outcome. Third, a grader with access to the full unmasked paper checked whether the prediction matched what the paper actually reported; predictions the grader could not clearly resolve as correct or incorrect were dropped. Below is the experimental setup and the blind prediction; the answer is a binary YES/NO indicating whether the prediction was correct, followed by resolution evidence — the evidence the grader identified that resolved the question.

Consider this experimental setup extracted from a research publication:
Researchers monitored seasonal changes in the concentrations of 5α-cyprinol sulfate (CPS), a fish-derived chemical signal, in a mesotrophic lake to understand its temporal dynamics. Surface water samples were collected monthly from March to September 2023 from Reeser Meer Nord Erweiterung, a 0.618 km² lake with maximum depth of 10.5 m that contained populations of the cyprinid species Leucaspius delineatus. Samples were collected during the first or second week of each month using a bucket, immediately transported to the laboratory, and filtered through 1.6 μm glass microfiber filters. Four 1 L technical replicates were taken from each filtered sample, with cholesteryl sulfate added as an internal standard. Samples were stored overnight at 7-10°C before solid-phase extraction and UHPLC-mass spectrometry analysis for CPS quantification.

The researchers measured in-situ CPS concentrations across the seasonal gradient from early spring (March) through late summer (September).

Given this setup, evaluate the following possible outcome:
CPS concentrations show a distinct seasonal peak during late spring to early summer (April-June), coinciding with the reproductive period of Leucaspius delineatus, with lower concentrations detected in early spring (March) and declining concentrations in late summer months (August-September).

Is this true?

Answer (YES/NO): NO